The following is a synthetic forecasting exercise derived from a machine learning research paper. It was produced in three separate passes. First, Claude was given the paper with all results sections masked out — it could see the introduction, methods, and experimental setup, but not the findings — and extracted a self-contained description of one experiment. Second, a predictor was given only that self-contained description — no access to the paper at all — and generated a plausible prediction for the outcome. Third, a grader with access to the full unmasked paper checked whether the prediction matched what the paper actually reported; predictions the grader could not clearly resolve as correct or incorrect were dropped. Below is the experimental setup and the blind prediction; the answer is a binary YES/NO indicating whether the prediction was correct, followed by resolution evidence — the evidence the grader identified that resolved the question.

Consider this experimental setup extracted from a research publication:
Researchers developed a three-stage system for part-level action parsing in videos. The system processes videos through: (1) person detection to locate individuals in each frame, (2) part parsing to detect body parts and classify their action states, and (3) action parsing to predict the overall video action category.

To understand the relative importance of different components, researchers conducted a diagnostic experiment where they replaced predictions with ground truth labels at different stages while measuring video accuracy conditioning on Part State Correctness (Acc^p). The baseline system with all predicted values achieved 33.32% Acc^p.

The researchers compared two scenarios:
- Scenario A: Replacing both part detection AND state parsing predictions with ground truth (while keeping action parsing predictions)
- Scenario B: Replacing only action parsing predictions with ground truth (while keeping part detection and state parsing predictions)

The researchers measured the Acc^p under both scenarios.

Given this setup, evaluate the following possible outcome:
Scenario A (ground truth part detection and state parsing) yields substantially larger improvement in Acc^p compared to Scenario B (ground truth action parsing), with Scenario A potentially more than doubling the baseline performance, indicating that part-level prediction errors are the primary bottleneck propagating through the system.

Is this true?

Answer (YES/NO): YES